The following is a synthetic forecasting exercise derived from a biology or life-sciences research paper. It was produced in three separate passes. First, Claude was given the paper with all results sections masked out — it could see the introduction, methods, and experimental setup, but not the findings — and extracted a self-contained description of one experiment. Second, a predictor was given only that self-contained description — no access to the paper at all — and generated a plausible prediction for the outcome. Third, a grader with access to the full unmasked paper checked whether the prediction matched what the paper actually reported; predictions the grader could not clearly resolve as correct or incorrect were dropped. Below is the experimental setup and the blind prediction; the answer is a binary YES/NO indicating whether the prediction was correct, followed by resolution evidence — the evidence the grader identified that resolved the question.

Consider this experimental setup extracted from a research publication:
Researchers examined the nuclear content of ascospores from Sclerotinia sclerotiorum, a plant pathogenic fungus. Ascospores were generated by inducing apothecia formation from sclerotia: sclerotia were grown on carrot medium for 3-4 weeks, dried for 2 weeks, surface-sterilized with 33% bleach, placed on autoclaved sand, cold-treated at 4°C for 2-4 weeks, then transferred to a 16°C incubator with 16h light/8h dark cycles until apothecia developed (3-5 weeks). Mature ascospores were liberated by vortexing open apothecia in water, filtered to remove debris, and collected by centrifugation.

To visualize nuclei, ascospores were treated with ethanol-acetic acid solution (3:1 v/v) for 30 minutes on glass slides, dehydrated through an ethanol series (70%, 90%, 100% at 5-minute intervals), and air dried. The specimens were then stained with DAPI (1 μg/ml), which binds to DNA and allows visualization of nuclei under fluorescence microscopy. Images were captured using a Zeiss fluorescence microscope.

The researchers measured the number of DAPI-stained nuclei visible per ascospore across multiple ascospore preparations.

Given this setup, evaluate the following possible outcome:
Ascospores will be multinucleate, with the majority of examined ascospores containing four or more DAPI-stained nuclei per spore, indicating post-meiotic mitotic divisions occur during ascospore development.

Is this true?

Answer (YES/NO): NO